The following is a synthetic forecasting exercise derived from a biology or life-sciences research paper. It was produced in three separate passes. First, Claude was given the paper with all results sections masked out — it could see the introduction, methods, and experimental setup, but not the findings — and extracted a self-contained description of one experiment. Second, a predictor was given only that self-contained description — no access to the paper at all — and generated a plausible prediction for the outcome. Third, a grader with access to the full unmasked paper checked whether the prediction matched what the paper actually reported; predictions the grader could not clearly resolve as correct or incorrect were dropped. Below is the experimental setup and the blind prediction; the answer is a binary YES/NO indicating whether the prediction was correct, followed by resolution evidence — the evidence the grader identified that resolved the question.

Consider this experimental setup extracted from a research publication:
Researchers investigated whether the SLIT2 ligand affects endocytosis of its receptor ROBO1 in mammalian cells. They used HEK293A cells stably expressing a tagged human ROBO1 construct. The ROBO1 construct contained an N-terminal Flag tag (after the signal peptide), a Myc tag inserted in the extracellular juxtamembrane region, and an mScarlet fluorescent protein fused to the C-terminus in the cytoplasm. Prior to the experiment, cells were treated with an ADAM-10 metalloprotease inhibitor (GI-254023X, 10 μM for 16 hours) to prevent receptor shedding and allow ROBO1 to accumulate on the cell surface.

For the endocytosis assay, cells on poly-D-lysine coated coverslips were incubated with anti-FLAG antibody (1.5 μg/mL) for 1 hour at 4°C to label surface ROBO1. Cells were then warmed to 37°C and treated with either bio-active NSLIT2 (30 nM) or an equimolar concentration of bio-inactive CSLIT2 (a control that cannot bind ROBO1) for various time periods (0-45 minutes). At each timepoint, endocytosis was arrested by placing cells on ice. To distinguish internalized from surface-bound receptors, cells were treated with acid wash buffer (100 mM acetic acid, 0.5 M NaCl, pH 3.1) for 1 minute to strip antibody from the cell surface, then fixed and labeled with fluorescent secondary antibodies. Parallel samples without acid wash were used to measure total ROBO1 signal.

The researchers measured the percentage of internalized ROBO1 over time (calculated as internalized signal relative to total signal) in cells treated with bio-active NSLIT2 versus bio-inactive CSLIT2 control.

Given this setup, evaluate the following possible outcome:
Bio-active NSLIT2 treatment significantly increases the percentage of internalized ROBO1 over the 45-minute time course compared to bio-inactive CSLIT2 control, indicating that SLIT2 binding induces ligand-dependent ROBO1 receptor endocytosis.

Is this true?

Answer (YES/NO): YES